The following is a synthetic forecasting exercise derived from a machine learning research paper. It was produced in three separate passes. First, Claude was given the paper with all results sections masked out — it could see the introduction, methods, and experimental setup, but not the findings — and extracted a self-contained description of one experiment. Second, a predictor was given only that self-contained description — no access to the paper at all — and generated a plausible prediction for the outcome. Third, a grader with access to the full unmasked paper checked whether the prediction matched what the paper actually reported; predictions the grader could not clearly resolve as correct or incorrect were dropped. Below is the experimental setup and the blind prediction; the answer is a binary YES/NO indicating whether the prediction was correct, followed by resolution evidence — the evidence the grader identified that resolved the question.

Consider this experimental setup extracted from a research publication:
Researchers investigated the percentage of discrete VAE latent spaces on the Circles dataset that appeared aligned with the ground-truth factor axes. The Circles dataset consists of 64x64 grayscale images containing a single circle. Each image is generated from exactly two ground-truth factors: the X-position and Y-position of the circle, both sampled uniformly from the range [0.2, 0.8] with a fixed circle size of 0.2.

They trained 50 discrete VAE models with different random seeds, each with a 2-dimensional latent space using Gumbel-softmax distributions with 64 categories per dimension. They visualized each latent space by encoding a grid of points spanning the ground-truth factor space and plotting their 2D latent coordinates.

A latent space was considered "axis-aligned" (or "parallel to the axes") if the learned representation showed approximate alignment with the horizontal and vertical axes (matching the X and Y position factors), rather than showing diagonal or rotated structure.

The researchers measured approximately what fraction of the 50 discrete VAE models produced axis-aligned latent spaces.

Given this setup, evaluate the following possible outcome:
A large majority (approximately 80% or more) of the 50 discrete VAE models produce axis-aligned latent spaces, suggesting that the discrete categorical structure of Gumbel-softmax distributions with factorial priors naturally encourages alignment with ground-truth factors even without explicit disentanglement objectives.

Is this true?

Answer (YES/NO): NO